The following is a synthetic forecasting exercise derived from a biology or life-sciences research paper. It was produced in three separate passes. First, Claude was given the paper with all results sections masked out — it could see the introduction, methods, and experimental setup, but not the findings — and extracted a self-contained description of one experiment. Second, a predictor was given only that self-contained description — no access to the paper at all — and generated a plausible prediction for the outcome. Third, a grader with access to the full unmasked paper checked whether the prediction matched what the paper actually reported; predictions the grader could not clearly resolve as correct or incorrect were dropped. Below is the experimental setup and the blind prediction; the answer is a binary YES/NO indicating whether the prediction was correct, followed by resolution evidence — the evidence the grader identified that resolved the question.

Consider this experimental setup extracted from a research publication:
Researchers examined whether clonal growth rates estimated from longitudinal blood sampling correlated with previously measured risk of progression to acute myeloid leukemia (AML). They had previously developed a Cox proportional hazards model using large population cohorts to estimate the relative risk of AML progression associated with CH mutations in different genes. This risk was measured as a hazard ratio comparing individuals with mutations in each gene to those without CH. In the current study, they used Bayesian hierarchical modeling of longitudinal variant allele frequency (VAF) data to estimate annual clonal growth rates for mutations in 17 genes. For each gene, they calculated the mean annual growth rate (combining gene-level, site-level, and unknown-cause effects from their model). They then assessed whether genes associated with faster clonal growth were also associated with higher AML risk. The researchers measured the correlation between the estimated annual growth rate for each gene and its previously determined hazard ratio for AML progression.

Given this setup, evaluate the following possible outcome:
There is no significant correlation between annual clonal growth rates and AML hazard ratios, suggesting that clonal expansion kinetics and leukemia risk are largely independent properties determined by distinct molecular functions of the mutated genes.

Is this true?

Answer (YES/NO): NO